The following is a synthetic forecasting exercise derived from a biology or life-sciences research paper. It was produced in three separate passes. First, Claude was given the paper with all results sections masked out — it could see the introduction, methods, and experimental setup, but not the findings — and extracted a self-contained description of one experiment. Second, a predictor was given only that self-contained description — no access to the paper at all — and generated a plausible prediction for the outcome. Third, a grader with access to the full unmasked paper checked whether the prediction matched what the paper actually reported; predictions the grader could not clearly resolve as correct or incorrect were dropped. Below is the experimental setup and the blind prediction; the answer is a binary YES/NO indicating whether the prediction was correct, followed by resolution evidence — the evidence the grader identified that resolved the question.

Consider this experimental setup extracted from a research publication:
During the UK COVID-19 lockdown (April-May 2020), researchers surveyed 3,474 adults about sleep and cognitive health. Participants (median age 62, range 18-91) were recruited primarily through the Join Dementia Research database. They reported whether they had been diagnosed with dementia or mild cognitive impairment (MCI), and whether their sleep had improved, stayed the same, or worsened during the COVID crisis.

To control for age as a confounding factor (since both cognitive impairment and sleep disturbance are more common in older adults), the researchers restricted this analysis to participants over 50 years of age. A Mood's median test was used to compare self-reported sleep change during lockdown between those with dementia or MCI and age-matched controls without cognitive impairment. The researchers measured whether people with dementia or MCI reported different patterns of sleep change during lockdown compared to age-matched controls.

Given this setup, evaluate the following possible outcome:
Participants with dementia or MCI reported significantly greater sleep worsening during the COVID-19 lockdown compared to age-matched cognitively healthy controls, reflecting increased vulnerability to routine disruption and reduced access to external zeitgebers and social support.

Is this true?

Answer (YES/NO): NO